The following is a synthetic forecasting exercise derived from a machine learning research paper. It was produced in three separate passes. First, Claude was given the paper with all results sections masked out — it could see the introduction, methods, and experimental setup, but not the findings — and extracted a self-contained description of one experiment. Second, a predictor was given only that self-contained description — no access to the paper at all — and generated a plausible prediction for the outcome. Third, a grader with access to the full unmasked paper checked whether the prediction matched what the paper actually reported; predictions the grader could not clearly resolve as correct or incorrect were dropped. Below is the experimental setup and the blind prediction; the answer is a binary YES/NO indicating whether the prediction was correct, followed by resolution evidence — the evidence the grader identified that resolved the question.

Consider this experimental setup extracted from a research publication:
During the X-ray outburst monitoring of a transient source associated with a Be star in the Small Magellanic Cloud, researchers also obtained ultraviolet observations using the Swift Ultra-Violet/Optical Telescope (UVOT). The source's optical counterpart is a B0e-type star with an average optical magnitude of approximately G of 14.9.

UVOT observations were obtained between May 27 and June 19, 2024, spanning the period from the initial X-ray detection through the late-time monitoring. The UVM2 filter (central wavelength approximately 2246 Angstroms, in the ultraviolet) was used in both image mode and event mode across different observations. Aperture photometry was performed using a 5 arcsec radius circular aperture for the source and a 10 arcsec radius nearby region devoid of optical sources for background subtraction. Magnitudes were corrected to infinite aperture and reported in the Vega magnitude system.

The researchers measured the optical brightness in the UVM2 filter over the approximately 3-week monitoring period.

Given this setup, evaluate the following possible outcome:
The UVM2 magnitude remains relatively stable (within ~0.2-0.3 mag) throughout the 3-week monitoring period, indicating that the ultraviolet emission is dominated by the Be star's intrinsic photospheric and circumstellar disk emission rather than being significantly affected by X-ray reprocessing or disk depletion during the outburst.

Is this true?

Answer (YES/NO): NO